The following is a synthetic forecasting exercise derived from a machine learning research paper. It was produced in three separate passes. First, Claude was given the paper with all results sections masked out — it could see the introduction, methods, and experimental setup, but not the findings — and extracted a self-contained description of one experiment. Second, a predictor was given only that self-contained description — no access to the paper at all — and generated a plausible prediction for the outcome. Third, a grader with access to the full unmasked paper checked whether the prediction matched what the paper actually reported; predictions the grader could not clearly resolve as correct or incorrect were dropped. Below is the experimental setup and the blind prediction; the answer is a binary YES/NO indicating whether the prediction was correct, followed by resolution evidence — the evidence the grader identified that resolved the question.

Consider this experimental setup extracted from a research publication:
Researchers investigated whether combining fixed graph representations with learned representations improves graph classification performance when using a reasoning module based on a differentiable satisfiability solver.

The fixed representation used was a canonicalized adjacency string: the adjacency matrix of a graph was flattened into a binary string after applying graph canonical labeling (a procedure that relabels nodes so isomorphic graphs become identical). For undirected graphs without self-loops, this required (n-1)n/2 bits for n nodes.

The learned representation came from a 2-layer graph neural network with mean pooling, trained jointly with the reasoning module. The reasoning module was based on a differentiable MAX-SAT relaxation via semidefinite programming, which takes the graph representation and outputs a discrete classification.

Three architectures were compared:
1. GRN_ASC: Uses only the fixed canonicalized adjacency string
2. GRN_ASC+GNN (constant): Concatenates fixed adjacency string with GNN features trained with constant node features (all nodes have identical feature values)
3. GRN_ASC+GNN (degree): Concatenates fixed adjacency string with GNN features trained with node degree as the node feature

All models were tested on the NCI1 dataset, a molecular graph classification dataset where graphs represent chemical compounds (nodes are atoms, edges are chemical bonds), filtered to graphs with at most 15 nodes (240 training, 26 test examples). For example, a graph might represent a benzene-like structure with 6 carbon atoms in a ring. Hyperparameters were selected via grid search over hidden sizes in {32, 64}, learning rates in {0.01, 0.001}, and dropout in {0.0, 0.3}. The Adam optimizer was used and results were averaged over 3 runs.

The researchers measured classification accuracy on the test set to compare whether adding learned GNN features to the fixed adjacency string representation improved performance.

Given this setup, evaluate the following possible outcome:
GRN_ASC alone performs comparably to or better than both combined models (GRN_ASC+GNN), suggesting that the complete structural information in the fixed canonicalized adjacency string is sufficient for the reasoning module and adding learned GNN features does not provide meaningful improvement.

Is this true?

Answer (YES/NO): YES